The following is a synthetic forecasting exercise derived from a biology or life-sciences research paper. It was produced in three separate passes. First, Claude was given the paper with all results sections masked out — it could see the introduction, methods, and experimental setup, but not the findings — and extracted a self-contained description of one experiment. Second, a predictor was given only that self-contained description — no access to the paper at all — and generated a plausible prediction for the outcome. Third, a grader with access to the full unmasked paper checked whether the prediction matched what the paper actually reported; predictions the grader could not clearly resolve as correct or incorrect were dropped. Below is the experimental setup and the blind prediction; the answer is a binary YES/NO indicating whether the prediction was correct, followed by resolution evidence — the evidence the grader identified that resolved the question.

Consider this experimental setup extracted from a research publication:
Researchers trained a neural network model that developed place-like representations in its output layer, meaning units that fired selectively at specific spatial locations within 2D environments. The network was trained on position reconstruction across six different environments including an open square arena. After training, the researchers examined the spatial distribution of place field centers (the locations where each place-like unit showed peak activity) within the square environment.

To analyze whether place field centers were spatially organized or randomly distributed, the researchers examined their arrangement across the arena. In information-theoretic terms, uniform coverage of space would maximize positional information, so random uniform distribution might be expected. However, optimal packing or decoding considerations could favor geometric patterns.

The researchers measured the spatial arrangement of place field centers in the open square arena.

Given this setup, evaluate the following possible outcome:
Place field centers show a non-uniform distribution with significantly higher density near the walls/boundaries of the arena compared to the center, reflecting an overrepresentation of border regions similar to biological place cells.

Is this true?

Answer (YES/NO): NO